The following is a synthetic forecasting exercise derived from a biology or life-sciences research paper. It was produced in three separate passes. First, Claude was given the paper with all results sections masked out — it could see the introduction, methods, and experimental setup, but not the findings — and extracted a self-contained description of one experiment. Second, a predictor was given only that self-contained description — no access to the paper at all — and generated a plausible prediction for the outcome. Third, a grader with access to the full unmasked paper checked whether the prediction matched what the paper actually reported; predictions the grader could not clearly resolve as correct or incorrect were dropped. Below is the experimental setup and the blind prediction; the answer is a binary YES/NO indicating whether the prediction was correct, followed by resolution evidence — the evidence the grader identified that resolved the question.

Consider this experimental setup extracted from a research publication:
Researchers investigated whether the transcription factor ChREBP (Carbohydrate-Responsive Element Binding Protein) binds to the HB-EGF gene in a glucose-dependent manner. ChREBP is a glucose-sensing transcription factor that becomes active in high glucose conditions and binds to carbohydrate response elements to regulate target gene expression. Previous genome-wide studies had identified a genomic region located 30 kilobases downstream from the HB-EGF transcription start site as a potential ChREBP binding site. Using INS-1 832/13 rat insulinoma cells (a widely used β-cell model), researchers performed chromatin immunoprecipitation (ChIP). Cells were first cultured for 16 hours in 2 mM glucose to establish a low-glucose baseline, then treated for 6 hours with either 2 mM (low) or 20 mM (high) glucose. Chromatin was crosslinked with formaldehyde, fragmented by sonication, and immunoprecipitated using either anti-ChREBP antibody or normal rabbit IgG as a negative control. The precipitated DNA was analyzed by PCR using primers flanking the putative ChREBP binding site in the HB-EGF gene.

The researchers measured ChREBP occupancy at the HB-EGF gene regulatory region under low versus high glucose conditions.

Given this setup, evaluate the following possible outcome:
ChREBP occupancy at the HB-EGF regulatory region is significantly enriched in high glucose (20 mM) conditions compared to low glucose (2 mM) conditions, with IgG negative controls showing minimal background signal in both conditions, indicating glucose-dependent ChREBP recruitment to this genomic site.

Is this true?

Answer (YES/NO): YES